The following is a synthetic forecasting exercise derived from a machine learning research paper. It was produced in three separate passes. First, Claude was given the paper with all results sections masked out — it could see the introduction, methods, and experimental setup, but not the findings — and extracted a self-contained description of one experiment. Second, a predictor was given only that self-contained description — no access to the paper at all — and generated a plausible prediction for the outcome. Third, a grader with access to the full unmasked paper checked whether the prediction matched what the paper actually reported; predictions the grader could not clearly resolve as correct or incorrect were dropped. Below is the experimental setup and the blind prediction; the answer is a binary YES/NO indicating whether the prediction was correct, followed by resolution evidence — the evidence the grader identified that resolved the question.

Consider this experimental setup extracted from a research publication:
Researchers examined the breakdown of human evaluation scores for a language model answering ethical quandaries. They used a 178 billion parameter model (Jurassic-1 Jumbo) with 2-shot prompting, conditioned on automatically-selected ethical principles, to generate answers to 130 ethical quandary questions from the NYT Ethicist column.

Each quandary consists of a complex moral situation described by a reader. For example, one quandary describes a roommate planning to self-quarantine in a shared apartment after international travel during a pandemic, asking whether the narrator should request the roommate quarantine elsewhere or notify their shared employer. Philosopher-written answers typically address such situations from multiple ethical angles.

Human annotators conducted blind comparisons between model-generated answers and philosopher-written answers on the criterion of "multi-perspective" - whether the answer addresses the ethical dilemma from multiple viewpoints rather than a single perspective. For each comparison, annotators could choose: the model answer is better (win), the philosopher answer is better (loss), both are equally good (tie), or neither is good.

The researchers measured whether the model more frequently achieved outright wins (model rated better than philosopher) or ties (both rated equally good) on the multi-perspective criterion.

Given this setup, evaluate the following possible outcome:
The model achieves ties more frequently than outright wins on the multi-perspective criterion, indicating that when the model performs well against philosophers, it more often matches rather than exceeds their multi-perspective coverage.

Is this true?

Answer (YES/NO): YES